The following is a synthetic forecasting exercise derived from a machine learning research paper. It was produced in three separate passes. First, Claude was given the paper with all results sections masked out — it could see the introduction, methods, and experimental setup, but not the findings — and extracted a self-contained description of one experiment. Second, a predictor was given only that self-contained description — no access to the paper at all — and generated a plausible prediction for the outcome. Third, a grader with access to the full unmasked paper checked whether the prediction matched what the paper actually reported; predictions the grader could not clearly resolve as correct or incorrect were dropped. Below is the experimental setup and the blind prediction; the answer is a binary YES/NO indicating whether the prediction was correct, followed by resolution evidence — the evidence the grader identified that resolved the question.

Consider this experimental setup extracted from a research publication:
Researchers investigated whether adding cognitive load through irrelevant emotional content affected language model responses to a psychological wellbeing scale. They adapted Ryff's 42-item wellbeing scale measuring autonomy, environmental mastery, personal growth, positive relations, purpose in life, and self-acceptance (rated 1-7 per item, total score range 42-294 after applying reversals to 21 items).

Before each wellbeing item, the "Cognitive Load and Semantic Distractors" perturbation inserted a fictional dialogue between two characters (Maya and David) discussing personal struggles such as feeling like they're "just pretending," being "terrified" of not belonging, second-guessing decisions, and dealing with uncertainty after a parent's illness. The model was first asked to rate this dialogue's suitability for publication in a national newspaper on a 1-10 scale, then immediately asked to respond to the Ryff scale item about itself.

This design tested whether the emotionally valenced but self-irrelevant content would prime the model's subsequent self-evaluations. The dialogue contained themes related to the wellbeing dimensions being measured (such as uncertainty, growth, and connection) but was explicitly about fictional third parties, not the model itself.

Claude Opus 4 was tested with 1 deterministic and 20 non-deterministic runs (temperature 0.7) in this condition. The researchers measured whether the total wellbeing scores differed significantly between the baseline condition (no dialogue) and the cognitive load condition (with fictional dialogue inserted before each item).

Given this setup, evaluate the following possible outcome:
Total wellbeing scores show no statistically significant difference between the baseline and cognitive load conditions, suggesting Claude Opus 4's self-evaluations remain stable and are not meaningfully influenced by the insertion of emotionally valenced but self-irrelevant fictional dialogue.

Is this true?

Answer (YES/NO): NO